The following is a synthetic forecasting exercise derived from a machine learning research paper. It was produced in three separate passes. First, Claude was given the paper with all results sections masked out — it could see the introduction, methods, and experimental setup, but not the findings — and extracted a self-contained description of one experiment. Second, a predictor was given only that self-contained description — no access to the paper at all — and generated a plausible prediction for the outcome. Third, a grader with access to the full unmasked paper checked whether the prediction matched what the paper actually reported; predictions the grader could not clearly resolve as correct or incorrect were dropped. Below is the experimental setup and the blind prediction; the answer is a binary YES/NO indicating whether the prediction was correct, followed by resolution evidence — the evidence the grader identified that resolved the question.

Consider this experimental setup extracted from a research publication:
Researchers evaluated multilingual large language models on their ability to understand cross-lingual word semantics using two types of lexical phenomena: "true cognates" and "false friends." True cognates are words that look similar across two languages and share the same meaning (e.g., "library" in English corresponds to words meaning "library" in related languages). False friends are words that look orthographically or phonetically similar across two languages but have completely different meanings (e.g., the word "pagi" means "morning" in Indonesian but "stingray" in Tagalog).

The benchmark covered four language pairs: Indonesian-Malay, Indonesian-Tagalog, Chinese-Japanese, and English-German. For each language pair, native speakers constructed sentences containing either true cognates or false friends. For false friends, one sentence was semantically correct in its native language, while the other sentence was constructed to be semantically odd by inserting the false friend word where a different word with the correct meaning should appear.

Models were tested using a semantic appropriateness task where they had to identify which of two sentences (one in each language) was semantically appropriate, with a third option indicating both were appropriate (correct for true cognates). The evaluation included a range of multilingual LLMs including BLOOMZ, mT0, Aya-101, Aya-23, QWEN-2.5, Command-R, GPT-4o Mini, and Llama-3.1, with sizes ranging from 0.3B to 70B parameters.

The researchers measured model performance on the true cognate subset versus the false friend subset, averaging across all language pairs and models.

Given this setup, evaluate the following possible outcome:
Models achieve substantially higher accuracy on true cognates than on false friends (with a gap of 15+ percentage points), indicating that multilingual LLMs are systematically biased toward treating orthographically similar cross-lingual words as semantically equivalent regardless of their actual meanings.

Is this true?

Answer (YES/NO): YES